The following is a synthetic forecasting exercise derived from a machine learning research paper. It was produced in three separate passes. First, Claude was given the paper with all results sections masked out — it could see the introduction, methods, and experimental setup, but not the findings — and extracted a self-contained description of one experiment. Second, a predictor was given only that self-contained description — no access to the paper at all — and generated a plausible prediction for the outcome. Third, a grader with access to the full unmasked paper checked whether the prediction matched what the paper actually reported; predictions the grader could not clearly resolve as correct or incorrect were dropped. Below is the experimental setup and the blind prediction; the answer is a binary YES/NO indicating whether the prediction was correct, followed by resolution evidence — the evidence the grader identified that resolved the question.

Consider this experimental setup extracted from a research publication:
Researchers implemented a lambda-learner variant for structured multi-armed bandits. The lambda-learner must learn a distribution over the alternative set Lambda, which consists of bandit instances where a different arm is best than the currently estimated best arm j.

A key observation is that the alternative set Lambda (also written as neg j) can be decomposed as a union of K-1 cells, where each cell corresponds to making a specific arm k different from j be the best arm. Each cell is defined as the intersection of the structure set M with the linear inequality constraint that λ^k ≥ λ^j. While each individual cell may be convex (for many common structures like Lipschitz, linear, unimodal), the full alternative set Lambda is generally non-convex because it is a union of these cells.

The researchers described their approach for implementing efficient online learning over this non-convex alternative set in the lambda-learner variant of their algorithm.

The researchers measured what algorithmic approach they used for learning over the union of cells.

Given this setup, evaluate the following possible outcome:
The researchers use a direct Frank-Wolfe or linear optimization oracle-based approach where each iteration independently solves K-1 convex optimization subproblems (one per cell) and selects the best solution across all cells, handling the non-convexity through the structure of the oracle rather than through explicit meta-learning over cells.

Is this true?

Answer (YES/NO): NO